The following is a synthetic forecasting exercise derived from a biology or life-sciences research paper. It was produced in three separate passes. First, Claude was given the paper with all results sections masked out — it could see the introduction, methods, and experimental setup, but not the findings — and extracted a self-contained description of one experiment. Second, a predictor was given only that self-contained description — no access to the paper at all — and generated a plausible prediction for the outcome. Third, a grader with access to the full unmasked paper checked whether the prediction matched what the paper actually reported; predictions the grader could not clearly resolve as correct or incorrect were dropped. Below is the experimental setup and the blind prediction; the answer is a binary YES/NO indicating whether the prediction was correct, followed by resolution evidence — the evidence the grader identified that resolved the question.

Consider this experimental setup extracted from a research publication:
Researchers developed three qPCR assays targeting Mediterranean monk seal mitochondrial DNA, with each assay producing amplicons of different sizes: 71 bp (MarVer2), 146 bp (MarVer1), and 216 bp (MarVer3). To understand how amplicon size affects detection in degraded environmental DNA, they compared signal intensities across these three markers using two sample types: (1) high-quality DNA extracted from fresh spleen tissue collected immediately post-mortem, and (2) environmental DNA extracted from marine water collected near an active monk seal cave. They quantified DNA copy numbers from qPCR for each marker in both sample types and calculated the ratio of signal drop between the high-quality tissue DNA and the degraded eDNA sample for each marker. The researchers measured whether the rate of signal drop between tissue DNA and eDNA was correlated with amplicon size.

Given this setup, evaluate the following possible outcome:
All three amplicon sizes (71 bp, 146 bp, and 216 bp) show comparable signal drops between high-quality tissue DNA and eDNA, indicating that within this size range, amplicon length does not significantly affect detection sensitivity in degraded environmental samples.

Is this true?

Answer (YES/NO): NO